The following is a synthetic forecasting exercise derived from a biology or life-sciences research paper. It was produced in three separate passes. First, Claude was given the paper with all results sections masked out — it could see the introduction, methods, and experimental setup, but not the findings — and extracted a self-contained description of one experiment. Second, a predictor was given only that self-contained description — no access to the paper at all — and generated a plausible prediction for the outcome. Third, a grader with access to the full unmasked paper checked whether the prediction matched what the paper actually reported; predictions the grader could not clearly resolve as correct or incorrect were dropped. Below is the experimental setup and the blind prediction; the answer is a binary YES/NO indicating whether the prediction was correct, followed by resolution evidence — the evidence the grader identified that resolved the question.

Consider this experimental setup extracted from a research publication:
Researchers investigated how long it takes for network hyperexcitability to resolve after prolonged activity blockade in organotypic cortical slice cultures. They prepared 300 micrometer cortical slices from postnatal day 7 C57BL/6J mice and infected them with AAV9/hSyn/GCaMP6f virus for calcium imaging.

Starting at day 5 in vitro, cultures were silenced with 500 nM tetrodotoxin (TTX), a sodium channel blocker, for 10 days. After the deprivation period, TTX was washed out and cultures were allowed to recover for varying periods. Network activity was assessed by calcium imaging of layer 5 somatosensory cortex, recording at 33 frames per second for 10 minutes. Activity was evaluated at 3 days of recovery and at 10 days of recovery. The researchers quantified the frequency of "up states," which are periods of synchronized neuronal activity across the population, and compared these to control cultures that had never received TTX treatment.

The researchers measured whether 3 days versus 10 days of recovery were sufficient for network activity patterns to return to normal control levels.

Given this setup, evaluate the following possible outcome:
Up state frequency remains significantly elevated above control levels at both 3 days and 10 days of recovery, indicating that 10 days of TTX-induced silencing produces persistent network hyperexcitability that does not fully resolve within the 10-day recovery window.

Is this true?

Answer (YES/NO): NO